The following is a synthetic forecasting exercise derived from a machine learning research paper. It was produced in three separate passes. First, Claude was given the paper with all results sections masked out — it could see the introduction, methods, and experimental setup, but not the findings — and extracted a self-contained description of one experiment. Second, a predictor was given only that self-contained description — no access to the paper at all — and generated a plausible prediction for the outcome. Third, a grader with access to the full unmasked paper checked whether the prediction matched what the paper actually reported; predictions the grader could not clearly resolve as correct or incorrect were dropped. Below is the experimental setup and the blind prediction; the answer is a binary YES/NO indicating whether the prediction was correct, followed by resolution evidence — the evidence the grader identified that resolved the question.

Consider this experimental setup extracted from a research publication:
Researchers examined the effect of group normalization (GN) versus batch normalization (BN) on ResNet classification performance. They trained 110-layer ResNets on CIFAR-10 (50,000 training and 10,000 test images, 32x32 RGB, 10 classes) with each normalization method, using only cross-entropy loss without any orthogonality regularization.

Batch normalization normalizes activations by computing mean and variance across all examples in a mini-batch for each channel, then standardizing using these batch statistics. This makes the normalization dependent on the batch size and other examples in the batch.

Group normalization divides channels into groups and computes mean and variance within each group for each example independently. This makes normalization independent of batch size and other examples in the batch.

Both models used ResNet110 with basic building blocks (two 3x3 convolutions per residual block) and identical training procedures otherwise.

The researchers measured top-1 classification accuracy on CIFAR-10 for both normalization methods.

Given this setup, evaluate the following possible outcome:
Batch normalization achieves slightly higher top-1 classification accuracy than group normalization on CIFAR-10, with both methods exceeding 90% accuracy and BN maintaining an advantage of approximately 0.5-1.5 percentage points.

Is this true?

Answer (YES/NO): NO